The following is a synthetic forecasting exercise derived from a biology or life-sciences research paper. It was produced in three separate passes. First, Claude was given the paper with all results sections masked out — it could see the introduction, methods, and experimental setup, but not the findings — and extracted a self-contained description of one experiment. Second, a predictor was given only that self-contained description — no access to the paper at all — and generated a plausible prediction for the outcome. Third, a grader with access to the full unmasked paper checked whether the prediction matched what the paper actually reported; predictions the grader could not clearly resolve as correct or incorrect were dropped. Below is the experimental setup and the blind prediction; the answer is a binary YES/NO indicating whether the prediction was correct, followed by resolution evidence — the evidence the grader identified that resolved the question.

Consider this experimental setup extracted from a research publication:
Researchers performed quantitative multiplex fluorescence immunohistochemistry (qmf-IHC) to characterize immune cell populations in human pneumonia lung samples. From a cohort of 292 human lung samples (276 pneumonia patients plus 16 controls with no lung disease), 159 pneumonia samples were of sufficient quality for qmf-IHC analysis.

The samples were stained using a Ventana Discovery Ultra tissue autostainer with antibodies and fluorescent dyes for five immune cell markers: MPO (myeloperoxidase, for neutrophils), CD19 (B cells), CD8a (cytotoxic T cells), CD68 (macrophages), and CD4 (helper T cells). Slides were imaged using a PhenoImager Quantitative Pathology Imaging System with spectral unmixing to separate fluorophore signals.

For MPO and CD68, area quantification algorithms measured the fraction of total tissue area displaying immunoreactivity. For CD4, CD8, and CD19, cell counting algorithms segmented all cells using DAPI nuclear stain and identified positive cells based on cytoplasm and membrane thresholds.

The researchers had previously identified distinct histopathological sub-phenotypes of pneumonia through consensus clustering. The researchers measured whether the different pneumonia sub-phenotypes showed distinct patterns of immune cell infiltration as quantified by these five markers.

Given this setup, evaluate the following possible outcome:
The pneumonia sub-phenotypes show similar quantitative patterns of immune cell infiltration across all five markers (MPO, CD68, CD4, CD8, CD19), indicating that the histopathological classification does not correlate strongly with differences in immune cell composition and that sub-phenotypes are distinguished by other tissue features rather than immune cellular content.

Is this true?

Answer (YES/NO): NO